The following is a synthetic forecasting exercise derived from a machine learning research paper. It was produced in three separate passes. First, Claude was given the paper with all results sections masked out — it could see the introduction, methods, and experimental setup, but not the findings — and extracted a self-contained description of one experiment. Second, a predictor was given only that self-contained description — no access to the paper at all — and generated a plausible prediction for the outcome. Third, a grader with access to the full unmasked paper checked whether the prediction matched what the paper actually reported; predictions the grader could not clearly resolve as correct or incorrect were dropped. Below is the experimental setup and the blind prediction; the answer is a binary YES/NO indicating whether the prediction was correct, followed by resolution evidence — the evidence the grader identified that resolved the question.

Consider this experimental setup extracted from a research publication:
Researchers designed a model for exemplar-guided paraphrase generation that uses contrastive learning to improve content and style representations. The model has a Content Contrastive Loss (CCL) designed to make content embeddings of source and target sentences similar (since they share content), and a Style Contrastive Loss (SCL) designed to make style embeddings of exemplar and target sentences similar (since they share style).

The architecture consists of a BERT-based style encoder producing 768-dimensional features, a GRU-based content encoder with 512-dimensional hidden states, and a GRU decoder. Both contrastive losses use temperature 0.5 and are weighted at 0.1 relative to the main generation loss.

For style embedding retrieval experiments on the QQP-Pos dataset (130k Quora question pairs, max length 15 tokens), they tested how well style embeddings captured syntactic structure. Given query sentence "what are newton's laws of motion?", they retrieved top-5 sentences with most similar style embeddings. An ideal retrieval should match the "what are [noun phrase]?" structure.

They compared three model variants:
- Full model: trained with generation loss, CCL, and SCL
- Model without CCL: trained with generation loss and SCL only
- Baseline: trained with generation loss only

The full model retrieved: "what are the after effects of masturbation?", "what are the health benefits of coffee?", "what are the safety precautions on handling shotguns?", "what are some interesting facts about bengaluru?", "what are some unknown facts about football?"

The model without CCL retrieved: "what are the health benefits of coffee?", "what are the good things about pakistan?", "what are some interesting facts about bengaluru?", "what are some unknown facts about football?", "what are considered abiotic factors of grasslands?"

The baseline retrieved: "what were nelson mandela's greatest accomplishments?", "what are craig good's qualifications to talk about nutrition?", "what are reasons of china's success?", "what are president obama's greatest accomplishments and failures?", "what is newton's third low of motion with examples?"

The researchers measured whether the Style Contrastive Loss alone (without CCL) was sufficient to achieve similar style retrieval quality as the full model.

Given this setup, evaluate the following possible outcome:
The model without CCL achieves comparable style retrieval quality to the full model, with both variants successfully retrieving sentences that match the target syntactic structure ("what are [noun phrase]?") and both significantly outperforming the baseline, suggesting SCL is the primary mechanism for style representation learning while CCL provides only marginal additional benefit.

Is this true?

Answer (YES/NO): YES